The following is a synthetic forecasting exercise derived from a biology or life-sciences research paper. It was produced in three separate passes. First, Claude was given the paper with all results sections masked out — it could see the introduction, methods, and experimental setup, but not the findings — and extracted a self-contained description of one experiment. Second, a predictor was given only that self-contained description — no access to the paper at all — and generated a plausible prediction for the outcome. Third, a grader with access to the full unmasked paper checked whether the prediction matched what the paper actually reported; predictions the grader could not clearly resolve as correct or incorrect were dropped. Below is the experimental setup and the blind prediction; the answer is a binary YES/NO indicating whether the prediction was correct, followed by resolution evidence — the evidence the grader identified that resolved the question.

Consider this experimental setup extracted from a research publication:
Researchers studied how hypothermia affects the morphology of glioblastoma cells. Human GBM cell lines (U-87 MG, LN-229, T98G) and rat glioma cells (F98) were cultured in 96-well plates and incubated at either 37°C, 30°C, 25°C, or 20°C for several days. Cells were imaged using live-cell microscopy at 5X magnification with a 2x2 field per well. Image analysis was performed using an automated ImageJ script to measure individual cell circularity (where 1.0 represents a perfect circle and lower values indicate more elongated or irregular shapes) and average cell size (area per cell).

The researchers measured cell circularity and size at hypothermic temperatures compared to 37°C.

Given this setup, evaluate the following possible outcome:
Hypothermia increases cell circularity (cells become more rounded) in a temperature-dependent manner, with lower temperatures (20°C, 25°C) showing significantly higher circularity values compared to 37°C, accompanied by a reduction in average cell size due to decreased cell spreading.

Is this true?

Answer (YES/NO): NO